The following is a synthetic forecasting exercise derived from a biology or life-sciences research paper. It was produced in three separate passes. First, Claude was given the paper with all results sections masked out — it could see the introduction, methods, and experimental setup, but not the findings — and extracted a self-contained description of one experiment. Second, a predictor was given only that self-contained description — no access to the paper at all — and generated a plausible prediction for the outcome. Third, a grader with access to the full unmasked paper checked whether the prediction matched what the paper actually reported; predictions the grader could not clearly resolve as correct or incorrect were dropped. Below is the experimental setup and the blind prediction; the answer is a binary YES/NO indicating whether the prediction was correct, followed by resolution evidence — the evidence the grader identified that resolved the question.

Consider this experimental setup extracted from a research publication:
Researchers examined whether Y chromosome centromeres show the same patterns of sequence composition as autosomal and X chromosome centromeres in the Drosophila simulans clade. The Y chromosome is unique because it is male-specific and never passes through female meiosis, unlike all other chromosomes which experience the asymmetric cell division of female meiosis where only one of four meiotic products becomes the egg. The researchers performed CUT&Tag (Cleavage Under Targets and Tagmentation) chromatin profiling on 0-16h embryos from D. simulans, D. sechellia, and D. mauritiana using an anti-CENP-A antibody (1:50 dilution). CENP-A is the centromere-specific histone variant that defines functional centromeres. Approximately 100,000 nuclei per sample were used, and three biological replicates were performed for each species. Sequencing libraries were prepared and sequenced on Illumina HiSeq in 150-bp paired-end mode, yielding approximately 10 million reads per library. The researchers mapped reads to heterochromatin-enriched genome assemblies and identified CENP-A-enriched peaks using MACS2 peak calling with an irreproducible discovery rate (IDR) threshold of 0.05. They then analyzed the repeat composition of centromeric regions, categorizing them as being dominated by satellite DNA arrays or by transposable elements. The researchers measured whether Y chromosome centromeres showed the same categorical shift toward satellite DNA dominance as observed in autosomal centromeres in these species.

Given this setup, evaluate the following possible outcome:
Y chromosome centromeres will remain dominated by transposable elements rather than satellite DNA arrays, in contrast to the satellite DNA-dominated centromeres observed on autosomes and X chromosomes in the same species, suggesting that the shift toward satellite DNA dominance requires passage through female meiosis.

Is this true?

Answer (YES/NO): YES